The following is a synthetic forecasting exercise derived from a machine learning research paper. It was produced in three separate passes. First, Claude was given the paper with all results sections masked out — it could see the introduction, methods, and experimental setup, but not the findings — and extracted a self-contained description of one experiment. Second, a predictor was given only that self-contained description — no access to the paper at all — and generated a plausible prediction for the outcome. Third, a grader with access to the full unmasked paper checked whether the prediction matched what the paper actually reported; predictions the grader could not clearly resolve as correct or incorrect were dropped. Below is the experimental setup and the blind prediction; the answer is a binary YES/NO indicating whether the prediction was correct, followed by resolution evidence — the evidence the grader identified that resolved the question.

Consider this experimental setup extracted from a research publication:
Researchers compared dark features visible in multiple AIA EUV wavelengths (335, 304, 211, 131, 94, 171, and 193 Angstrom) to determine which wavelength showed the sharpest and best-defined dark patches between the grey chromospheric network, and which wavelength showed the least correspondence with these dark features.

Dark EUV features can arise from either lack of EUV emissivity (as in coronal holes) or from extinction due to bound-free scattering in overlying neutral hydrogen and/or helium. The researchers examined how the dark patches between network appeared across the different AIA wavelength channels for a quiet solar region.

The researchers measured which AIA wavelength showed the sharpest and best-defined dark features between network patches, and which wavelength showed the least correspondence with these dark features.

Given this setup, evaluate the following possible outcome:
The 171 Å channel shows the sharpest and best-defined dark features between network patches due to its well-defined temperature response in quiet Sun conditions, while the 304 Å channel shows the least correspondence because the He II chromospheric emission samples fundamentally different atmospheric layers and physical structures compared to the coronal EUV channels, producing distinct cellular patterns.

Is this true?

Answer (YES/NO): NO